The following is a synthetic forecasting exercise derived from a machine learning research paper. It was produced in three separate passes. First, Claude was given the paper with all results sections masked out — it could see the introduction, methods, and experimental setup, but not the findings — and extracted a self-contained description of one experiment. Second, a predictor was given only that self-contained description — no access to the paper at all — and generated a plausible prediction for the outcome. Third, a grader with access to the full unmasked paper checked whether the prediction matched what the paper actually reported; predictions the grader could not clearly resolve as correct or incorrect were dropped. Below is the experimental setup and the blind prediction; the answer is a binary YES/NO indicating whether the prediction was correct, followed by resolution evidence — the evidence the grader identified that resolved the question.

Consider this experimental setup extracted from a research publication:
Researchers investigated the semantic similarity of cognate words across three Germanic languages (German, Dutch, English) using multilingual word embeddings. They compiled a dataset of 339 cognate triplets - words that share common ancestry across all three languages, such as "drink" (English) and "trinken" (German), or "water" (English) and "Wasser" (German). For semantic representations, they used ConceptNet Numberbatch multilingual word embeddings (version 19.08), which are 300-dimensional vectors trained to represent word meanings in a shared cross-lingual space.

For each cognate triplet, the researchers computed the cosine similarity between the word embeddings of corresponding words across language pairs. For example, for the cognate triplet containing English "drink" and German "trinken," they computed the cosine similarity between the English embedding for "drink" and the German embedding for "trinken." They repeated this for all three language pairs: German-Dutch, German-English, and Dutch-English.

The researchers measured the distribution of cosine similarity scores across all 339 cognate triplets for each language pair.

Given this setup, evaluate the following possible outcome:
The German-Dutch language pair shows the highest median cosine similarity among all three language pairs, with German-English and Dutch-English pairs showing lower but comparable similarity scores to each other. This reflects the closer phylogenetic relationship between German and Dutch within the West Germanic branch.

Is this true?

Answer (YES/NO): YES